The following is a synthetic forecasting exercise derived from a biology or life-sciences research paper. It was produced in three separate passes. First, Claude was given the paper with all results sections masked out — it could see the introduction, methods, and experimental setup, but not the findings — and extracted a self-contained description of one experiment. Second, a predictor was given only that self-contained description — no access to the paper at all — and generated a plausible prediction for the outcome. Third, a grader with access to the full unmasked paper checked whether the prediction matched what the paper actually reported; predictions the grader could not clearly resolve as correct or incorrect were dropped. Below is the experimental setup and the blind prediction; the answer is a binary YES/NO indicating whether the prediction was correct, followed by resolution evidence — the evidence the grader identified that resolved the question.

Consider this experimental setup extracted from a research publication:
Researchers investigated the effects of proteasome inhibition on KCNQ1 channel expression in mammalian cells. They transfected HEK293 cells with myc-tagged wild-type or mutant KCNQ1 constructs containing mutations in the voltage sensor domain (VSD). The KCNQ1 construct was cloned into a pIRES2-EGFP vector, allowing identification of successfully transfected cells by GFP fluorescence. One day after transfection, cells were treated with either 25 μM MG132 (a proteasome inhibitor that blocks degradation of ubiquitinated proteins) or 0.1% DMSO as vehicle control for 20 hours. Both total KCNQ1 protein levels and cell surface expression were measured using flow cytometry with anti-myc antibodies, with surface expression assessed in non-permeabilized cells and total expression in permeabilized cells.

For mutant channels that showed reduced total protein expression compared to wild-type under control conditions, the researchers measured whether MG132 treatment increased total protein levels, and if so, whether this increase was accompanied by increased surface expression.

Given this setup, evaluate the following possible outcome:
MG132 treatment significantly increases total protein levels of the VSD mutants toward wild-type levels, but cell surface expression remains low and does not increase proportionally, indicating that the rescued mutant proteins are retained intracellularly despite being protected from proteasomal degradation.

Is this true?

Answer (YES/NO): YES